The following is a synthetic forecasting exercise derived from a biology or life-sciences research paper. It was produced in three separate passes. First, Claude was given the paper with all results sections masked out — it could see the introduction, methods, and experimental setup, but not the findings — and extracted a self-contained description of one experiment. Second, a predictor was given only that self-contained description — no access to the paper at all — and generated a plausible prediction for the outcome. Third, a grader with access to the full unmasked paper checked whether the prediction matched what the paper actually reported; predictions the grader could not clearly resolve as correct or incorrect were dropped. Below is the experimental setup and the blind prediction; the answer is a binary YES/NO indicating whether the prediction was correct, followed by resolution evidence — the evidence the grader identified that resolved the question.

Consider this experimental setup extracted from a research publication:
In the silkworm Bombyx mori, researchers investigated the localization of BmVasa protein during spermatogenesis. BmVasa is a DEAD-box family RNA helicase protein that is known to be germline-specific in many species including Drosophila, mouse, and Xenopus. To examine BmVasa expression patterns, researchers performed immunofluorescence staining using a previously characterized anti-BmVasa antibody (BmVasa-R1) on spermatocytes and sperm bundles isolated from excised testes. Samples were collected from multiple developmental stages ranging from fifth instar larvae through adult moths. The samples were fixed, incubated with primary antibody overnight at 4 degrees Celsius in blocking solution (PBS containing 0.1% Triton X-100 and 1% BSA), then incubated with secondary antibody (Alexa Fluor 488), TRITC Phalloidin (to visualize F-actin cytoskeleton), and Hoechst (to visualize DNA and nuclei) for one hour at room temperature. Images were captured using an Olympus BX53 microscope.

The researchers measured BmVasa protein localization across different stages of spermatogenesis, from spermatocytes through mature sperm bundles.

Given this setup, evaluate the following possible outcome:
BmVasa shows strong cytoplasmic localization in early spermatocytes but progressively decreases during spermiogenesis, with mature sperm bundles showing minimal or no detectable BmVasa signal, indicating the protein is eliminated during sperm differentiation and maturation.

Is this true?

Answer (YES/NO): NO